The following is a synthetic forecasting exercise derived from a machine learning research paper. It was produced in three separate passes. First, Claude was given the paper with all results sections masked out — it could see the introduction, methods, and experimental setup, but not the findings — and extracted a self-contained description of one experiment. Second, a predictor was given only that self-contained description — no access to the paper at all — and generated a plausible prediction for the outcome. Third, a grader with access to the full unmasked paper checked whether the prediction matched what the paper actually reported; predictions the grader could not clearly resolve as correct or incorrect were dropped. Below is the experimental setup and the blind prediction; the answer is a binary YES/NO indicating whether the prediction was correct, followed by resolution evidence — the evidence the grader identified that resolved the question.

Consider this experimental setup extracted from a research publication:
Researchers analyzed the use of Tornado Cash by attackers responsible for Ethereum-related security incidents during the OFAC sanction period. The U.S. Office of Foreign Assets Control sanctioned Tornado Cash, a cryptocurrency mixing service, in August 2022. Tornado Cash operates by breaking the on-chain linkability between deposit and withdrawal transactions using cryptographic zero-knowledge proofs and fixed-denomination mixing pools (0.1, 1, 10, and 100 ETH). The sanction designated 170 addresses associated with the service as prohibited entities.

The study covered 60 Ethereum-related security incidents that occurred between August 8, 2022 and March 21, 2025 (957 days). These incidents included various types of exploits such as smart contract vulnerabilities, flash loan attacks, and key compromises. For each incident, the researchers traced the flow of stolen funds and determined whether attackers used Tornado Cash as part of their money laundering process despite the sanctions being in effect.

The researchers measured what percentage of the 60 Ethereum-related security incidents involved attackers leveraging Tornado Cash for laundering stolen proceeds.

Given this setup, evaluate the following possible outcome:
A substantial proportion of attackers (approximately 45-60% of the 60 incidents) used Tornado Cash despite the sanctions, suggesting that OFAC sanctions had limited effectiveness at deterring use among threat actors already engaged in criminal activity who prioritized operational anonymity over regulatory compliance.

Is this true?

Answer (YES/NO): NO